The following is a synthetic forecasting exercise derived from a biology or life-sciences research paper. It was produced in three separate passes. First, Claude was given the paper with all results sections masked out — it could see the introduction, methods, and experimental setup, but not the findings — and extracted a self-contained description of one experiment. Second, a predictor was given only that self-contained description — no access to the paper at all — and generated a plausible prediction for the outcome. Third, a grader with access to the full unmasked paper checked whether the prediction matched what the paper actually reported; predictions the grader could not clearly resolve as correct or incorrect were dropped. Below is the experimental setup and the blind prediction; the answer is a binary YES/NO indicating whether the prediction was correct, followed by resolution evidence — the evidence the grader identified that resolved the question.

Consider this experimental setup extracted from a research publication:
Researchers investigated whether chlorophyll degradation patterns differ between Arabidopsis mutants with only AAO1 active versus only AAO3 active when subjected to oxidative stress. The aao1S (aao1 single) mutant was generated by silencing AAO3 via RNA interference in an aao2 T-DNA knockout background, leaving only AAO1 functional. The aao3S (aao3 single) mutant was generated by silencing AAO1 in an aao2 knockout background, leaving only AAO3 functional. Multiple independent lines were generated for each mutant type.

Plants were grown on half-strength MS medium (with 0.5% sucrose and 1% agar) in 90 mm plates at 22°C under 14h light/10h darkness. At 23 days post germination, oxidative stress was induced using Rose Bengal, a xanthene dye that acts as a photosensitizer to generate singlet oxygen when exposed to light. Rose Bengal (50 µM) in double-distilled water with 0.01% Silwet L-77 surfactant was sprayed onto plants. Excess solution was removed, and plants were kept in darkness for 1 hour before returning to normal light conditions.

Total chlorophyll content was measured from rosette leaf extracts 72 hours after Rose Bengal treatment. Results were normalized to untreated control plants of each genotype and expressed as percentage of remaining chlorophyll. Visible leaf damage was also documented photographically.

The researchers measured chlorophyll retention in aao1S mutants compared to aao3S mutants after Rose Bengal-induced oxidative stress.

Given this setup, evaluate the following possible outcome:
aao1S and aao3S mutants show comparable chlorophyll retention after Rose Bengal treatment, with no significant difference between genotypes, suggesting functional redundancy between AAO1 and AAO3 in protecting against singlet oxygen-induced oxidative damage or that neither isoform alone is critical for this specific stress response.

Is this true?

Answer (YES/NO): NO